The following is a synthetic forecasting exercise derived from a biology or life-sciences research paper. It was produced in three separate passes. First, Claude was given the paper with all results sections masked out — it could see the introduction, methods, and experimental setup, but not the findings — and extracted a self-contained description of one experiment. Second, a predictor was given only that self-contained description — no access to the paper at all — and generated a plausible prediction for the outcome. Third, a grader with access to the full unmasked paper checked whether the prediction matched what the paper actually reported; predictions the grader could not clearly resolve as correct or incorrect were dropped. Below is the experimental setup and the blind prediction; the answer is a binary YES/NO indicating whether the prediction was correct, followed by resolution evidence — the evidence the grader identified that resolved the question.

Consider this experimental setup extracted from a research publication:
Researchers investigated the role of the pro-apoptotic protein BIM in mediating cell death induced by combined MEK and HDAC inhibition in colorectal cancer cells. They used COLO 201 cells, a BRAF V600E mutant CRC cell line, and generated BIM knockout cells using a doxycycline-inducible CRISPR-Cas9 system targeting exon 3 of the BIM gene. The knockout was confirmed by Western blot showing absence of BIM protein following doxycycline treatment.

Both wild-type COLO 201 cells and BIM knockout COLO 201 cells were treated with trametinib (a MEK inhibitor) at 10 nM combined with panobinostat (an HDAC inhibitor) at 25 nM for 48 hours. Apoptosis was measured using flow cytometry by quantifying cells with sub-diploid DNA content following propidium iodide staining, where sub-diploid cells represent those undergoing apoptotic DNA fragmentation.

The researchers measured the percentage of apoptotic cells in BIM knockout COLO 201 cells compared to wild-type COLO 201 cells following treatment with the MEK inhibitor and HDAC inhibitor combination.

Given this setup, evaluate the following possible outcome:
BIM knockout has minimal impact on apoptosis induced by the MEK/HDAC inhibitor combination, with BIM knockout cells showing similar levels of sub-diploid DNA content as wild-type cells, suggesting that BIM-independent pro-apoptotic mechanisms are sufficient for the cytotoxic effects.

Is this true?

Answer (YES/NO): NO